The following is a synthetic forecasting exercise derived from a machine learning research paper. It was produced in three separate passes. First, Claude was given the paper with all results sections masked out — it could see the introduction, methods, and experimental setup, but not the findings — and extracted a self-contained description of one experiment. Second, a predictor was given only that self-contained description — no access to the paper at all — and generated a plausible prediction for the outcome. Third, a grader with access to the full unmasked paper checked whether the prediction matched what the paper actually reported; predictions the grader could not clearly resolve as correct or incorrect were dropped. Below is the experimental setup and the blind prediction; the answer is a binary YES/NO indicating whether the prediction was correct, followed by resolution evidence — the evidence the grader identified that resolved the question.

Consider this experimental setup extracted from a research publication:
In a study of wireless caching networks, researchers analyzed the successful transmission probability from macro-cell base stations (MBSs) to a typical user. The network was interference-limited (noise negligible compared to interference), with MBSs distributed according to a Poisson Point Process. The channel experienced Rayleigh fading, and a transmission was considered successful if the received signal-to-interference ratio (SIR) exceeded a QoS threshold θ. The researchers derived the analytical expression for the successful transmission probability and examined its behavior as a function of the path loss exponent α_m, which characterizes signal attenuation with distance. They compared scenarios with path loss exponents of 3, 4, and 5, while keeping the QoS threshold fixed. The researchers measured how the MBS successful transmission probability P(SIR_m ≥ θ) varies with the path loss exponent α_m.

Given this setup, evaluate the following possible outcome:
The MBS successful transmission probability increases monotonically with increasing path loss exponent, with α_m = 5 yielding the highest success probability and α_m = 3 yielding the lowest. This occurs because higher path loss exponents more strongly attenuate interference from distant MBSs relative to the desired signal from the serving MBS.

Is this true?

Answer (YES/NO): YES